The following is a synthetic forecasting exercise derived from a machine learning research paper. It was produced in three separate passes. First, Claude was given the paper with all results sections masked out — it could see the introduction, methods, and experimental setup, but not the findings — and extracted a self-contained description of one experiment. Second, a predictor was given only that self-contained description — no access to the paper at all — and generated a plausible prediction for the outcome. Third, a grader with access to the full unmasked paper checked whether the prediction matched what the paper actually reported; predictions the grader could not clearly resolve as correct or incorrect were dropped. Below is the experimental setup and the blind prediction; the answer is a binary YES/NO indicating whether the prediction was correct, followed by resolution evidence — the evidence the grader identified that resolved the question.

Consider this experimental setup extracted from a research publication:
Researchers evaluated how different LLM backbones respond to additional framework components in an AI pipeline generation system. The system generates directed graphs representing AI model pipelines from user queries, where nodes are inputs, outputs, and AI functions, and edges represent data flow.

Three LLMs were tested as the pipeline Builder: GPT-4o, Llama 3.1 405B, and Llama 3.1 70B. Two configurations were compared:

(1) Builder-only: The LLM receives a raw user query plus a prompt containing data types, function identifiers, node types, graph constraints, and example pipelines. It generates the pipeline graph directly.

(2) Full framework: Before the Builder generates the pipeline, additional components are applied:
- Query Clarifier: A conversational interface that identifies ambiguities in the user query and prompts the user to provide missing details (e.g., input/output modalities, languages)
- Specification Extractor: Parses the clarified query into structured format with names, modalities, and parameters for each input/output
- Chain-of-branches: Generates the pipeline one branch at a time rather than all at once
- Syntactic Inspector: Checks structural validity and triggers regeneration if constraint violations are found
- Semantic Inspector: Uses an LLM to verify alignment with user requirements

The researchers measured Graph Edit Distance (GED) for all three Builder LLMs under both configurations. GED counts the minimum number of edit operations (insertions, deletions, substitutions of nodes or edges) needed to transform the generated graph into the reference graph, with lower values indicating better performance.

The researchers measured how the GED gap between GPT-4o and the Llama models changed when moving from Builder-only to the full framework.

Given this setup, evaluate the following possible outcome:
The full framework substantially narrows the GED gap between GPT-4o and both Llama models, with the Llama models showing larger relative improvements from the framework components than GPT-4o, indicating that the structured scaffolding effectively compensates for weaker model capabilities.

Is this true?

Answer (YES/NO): NO